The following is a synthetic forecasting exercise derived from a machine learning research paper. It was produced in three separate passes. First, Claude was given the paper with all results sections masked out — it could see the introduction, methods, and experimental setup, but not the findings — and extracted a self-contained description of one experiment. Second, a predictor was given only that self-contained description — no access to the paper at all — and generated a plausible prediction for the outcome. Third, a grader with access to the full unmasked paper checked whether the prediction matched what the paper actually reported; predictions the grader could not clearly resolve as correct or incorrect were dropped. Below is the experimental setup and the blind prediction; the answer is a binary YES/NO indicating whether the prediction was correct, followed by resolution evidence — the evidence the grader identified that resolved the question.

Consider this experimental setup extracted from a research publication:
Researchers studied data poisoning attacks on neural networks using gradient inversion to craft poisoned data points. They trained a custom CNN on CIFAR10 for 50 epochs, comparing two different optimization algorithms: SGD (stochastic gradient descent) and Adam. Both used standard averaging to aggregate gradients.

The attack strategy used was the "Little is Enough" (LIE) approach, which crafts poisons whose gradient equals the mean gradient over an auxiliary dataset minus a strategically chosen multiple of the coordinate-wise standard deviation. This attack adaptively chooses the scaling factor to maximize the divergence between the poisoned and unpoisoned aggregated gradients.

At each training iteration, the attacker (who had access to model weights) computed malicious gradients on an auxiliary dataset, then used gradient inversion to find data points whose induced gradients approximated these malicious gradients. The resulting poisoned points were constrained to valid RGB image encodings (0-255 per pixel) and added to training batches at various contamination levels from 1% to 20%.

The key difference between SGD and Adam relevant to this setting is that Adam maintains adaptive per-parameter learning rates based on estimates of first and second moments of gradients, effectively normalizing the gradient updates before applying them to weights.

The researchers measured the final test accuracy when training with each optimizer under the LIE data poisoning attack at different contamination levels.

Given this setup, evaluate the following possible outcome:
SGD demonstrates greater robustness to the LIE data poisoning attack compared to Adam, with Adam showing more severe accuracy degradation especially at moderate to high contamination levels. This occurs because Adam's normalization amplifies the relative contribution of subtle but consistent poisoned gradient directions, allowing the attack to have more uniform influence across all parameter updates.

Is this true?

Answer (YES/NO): NO